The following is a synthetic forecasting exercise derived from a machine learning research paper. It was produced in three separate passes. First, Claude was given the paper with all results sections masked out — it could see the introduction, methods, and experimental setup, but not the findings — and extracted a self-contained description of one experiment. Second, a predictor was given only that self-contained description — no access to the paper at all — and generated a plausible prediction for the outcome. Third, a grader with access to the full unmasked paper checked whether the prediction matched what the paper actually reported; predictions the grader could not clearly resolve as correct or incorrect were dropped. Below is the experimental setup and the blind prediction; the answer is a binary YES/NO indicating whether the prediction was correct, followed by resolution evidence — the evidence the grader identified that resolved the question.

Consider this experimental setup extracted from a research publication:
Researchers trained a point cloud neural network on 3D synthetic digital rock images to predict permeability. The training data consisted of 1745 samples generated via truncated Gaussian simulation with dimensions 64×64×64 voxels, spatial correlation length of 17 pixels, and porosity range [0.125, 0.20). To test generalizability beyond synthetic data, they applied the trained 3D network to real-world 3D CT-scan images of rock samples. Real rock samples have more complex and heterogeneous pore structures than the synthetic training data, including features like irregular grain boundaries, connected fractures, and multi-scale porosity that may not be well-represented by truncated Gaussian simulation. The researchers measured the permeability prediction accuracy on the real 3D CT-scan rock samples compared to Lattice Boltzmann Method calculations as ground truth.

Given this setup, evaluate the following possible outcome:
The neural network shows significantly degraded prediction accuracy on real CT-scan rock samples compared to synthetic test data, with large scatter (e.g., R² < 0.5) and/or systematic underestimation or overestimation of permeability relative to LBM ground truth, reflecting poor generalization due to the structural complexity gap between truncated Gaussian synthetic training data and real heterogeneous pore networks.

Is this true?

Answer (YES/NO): NO